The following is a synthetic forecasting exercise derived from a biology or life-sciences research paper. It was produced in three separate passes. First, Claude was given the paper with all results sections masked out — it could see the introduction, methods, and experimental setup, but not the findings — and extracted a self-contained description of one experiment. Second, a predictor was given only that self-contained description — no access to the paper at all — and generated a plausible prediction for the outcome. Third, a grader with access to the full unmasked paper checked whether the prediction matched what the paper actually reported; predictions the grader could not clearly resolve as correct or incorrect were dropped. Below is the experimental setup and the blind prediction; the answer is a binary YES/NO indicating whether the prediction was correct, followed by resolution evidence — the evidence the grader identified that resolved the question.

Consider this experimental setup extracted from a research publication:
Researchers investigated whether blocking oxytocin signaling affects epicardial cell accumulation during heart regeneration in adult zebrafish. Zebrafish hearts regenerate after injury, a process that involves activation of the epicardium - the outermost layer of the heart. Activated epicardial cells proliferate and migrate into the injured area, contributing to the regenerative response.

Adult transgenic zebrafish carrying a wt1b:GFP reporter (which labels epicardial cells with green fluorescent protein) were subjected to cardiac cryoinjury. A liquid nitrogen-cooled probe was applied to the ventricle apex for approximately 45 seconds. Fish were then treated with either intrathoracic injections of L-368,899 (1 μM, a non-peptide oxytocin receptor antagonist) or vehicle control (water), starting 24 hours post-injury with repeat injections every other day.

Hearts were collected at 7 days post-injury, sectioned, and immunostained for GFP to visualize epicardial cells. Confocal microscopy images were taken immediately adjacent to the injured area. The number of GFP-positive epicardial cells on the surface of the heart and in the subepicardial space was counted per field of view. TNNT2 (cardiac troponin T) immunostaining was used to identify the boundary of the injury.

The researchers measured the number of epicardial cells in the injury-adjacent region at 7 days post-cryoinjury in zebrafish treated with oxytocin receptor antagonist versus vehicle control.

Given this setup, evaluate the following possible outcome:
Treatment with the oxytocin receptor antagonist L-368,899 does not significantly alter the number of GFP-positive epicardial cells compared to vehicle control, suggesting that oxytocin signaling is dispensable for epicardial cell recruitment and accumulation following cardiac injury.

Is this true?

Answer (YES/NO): NO